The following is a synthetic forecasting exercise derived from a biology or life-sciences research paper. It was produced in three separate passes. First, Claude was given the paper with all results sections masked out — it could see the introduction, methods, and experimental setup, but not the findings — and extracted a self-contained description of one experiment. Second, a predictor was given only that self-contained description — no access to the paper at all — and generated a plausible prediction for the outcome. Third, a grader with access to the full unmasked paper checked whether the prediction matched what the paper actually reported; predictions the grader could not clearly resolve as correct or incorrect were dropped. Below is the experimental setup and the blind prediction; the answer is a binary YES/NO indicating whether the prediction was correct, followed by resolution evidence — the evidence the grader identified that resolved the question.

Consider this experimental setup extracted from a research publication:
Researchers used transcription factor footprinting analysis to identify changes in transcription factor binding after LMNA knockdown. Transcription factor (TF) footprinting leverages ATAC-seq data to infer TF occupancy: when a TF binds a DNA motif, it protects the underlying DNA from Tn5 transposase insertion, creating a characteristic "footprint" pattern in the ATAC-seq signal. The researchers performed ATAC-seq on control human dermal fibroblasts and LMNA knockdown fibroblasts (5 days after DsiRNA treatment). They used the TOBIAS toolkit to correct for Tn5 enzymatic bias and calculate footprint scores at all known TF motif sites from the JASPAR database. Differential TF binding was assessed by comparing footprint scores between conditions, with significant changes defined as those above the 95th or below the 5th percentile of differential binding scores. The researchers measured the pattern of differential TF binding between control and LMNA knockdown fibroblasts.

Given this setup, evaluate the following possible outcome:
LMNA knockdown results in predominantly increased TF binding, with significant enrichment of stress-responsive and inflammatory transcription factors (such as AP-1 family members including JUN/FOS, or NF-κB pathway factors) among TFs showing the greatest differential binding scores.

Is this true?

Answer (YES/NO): NO